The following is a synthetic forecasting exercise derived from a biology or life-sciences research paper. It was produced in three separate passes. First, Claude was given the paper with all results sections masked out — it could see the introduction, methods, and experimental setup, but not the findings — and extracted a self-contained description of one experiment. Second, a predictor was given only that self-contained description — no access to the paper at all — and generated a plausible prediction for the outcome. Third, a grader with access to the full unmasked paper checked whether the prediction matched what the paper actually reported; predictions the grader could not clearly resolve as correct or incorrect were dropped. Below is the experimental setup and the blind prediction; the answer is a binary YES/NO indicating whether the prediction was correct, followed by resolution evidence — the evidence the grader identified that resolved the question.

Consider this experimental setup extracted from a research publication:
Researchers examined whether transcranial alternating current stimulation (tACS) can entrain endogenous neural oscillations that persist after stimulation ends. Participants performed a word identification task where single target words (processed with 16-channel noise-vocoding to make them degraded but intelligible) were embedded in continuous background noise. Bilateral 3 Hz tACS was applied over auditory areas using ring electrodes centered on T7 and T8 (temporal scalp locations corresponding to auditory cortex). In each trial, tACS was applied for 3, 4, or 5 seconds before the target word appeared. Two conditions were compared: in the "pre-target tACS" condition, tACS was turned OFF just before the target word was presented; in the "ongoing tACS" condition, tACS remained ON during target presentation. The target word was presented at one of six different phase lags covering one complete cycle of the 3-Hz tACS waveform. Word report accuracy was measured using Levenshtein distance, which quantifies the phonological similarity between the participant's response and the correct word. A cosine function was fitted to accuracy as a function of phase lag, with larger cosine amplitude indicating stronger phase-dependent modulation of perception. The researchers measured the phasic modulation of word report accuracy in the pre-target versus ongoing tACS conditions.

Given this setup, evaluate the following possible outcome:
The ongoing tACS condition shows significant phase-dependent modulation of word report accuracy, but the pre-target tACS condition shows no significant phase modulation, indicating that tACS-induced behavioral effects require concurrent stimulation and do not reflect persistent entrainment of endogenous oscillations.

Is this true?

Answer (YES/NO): NO